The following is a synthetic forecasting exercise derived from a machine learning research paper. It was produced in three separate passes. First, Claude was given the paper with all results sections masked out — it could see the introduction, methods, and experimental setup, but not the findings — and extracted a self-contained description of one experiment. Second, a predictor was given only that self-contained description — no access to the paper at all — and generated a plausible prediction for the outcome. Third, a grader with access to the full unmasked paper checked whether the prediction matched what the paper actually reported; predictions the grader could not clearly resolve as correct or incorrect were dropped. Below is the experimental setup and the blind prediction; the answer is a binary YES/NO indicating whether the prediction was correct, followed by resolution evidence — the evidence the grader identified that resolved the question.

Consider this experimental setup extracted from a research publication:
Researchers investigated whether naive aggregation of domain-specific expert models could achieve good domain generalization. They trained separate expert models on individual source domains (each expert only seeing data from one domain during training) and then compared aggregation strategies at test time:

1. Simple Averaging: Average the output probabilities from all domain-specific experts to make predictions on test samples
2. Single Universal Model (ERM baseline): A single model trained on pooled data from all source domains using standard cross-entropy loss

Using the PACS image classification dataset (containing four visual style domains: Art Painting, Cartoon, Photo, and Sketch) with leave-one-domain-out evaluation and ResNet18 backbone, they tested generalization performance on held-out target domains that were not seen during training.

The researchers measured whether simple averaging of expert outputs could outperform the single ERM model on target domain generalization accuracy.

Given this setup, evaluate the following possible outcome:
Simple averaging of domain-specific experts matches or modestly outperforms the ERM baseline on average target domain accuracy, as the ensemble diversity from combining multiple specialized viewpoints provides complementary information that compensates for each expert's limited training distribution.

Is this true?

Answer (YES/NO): NO